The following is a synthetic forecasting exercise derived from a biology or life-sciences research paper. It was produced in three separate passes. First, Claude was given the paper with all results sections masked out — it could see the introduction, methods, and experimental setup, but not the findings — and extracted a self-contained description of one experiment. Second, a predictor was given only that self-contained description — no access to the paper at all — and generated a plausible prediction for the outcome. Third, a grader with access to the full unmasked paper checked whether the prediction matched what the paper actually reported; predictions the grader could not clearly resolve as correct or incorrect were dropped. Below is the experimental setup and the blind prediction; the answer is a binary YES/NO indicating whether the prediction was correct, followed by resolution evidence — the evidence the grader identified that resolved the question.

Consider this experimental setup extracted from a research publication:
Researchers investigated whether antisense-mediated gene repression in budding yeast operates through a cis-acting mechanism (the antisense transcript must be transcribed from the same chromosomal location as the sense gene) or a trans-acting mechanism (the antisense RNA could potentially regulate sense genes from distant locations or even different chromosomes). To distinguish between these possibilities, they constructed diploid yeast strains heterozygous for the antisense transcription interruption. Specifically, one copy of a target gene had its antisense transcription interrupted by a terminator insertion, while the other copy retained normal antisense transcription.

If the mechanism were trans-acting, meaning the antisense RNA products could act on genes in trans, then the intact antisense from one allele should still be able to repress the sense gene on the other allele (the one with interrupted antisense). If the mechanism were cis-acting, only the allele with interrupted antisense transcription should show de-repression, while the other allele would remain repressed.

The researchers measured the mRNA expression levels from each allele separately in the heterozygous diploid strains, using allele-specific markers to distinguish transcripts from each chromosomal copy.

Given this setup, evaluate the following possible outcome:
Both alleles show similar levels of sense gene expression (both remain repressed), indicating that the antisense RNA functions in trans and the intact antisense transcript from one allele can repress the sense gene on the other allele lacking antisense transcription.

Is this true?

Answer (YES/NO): NO